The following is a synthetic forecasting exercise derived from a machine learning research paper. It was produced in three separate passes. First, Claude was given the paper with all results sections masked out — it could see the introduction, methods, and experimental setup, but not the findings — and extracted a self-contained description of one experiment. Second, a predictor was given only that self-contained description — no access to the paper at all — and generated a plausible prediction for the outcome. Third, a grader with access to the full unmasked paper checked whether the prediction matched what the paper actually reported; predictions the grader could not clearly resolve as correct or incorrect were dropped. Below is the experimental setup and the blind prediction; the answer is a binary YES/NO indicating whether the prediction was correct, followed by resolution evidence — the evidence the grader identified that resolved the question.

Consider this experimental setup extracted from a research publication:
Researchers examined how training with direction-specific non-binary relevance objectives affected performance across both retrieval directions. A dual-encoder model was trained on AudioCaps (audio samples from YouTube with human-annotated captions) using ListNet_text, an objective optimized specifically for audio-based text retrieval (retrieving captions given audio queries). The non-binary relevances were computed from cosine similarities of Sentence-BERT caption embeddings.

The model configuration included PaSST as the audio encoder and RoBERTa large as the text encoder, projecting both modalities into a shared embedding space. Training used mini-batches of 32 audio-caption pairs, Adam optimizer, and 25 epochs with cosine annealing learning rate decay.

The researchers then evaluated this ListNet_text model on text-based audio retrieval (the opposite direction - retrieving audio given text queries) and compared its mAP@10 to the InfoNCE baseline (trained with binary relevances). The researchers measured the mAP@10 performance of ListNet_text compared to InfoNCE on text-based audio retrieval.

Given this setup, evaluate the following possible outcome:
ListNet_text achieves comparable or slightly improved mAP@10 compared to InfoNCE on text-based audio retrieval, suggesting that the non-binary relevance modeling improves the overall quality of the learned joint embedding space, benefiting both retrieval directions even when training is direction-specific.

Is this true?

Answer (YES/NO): NO